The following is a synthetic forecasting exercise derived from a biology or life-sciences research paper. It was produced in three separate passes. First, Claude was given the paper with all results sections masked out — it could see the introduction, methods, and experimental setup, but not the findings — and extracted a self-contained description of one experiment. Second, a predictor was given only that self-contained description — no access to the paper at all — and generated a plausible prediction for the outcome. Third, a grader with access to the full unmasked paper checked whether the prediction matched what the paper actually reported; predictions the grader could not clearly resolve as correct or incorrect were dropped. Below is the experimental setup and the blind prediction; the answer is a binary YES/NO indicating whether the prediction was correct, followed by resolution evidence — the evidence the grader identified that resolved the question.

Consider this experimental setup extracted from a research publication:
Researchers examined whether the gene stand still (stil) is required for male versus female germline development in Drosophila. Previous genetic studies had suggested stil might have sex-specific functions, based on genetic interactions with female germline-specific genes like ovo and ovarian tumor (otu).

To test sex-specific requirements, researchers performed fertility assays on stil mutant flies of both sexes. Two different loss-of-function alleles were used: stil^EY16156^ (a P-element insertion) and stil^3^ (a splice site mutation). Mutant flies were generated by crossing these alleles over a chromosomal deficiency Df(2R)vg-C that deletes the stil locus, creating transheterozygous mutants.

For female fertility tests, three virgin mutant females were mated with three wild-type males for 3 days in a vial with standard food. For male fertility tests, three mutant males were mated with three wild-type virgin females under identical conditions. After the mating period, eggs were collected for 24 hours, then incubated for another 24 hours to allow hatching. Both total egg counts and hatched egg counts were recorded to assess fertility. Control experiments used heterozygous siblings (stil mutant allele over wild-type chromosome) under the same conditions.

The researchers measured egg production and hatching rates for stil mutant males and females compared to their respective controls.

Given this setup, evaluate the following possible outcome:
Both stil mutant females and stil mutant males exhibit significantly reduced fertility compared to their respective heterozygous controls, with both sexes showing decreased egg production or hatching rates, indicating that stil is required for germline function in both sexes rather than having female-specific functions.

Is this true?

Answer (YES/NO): NO